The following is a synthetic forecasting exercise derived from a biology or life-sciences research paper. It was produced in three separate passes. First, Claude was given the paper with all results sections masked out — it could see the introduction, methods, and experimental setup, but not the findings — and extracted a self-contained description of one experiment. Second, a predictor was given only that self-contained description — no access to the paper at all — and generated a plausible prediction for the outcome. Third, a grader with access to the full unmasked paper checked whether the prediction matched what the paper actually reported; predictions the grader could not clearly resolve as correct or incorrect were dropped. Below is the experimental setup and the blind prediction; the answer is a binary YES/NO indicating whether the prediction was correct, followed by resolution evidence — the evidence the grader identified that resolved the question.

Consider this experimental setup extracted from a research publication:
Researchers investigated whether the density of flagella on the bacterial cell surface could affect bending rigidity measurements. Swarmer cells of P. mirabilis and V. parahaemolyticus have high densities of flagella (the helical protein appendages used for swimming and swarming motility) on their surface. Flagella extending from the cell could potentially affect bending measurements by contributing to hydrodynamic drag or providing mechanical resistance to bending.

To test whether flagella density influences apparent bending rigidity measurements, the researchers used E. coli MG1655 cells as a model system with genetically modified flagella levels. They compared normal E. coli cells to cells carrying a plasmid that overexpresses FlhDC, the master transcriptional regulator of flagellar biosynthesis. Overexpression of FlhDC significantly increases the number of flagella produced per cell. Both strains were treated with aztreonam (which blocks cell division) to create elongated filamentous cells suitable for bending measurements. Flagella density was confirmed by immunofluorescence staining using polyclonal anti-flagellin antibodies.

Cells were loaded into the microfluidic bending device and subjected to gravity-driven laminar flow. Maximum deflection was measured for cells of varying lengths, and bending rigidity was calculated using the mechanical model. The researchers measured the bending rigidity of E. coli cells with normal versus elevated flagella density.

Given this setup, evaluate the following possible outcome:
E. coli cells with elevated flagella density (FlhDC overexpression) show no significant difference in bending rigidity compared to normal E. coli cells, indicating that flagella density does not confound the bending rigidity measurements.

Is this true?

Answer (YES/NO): YES